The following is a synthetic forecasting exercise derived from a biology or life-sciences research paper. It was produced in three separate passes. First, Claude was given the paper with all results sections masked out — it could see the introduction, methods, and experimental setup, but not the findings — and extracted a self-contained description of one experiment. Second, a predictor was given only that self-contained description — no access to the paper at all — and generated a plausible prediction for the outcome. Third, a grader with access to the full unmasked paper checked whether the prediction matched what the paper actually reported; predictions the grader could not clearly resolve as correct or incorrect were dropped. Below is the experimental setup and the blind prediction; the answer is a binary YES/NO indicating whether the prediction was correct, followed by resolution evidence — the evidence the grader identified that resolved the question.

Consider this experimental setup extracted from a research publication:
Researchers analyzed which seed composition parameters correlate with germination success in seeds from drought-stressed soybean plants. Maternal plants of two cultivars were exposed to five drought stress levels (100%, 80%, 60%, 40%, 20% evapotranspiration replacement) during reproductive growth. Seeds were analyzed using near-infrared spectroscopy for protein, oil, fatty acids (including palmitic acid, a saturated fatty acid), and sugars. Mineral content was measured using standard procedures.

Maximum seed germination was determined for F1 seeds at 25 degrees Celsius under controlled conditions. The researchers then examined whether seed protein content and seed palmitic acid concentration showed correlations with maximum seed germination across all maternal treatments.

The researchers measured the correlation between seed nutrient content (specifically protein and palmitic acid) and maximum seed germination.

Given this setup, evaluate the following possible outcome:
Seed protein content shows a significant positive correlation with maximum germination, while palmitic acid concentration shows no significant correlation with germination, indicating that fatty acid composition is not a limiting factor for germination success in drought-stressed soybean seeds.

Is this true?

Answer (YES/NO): NO